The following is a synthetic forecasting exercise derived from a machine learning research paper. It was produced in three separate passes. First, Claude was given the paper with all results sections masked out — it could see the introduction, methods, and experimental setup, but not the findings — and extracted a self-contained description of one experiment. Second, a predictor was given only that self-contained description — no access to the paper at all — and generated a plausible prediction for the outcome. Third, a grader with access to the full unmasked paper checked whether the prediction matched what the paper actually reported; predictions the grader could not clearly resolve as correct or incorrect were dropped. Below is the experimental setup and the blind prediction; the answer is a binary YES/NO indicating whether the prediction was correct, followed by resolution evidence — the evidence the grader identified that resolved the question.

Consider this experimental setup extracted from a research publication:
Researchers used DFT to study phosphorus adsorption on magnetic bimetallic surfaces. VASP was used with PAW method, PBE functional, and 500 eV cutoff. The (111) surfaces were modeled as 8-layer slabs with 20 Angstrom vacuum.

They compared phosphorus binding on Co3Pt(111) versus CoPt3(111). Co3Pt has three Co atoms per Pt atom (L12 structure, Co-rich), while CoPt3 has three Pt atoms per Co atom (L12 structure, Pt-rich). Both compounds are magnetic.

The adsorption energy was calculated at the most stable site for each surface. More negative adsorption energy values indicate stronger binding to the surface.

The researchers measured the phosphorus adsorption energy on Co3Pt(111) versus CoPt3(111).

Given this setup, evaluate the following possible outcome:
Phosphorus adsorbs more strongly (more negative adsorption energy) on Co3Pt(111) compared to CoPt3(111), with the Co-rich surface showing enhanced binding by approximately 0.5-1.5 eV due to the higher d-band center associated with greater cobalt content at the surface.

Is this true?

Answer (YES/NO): NO